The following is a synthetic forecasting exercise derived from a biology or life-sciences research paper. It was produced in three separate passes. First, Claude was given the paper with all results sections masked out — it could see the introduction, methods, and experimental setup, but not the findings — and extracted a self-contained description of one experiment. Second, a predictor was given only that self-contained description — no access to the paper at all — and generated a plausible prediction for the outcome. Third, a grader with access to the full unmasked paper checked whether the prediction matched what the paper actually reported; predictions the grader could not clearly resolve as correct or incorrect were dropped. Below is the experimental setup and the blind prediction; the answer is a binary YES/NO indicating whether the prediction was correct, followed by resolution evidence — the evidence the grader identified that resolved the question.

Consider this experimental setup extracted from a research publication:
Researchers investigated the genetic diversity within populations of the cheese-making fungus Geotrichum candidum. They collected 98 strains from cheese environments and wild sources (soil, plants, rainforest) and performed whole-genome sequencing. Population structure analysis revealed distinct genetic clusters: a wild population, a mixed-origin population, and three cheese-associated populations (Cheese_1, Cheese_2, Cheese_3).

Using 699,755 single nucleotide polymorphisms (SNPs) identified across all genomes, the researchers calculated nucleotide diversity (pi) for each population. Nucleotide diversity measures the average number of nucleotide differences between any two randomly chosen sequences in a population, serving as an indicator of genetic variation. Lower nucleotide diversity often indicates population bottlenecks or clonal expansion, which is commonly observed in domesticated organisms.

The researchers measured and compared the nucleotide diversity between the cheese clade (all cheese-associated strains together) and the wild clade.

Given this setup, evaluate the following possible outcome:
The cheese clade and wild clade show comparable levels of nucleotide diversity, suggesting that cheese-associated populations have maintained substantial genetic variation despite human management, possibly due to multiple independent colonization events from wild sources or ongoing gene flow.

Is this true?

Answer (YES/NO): NO